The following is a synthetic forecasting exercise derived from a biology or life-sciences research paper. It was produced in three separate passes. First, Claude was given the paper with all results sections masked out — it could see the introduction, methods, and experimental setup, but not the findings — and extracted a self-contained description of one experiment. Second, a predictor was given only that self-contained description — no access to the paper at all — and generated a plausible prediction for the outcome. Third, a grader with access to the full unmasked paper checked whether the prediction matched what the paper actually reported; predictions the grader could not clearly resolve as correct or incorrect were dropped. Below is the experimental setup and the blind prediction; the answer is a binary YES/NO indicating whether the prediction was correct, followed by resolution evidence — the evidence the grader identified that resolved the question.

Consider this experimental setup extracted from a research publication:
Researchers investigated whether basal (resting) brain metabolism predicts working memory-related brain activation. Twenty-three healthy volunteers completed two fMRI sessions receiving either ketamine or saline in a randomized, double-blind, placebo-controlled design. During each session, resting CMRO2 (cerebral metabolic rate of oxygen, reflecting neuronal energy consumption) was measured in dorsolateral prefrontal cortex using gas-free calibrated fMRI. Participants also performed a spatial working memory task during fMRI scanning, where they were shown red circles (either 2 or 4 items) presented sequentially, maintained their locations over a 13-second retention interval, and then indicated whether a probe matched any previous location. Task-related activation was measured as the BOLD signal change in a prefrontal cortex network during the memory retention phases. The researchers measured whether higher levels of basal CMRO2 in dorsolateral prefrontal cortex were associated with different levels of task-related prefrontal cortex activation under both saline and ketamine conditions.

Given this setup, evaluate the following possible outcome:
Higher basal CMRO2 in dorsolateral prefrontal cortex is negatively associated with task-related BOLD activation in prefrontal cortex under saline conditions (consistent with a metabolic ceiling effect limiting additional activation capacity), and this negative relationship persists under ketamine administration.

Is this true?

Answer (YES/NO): NO